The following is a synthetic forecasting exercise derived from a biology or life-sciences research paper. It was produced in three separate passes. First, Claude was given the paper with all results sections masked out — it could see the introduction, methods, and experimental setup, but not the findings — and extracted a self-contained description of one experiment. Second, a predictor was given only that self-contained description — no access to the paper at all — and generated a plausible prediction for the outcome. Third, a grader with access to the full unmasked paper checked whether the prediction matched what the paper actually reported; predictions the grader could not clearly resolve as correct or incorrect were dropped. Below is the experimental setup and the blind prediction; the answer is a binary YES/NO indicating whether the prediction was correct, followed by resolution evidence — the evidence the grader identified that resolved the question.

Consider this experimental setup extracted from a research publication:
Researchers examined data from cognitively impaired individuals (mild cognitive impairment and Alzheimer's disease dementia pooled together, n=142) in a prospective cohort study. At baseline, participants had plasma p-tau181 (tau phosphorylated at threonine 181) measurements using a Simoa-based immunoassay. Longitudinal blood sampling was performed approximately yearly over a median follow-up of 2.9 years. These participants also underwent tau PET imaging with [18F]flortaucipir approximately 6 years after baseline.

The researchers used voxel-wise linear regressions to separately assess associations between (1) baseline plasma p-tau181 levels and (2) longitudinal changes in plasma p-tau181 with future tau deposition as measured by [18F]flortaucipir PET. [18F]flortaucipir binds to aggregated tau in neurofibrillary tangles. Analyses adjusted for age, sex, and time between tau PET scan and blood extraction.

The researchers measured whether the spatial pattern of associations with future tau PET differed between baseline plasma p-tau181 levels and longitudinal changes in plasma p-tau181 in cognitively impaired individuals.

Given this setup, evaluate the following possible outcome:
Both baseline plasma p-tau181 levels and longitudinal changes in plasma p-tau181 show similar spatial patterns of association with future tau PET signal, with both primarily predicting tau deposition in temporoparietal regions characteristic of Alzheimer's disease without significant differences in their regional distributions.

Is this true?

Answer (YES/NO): NO